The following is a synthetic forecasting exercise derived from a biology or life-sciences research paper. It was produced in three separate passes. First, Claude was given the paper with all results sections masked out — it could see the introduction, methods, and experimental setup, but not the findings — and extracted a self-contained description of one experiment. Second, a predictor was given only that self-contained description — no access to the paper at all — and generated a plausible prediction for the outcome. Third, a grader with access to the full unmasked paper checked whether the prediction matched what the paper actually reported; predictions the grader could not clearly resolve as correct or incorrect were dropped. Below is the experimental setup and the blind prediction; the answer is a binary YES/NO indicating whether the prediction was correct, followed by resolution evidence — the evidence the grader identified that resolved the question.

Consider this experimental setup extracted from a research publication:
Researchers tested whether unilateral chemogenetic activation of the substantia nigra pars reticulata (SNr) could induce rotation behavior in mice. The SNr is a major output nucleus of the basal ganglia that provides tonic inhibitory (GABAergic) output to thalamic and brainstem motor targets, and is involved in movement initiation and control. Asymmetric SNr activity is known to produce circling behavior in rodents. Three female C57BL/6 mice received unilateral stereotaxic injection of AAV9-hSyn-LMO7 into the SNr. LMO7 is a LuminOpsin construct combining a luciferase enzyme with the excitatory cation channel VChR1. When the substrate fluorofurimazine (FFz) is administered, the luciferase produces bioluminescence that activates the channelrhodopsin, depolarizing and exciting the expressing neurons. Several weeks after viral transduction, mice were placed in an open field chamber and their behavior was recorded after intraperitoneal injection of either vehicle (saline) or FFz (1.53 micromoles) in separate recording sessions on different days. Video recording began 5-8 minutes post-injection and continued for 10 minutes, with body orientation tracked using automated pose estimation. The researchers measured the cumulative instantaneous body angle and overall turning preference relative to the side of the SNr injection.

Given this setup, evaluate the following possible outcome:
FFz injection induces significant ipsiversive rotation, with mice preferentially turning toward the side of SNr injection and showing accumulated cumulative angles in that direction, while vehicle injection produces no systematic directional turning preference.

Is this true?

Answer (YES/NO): YES